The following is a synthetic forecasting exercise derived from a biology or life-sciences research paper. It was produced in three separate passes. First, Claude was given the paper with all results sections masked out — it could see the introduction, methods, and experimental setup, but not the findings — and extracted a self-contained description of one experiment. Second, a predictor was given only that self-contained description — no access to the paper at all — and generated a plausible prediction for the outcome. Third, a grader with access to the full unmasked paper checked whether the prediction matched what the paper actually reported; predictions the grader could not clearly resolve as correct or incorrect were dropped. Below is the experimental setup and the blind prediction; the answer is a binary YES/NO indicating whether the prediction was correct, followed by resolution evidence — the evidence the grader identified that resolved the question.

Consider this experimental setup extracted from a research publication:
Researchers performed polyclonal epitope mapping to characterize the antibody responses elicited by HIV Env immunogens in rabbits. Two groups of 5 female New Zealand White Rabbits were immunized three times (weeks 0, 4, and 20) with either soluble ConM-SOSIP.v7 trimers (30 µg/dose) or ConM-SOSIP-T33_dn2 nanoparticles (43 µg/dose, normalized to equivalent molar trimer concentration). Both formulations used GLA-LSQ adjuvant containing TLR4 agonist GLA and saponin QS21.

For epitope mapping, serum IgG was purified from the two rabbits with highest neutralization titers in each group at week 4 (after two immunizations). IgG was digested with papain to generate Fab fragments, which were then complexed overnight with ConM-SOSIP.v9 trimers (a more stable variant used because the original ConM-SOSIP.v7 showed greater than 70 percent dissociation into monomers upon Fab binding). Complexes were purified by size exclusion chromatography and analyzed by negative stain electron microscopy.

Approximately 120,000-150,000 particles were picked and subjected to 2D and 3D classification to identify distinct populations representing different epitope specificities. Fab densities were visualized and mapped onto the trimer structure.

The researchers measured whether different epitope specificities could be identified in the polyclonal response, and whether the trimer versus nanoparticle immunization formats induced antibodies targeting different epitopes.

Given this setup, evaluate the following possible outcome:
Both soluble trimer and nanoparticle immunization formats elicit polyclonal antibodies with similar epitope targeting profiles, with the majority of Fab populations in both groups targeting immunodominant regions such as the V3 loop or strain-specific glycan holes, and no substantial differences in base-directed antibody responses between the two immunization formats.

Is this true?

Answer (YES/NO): NO